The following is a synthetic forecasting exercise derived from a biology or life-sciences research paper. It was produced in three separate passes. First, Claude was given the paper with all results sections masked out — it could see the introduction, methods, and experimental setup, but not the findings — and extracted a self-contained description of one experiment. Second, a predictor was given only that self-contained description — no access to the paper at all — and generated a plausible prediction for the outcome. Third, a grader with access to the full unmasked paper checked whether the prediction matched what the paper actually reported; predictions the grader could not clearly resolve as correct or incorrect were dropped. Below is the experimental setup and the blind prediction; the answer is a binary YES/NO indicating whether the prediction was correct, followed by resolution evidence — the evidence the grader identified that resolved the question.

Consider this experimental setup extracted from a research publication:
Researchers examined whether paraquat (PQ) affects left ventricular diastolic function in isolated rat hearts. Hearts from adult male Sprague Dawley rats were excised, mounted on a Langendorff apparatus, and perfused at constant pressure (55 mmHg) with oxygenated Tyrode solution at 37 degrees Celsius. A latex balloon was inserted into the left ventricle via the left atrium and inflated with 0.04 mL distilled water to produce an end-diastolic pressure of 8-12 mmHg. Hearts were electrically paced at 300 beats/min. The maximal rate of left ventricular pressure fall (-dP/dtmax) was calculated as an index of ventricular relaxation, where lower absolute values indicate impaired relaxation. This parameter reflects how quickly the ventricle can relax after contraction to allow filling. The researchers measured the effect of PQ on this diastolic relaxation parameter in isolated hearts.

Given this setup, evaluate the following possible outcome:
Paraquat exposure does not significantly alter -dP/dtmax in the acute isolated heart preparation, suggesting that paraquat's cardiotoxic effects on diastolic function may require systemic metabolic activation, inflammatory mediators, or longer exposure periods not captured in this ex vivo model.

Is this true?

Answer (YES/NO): NO